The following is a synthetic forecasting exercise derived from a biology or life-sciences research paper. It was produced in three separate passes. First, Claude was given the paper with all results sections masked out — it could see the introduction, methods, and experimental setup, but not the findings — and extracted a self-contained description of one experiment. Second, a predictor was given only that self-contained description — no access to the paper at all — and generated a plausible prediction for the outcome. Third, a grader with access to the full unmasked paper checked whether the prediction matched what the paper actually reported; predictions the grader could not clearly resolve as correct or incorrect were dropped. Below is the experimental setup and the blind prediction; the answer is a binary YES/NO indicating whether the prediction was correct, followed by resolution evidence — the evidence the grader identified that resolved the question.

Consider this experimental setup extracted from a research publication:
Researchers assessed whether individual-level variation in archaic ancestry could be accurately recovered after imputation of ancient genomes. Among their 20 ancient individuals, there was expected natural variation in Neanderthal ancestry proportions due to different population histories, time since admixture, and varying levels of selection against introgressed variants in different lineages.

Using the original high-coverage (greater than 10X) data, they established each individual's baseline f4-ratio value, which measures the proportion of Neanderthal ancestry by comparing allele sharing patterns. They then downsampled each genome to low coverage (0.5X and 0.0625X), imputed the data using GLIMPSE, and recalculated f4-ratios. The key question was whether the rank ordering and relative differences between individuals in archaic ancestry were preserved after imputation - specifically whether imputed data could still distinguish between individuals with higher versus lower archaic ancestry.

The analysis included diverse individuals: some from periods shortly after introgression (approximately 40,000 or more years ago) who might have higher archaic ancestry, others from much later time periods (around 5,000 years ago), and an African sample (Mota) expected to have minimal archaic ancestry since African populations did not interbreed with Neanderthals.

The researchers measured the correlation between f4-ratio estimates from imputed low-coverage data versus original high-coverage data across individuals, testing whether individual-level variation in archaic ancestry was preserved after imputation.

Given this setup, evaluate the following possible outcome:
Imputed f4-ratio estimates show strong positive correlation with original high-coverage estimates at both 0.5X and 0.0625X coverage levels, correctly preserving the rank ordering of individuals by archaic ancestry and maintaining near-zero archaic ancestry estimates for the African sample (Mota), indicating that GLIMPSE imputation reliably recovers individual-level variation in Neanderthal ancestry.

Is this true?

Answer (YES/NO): NO